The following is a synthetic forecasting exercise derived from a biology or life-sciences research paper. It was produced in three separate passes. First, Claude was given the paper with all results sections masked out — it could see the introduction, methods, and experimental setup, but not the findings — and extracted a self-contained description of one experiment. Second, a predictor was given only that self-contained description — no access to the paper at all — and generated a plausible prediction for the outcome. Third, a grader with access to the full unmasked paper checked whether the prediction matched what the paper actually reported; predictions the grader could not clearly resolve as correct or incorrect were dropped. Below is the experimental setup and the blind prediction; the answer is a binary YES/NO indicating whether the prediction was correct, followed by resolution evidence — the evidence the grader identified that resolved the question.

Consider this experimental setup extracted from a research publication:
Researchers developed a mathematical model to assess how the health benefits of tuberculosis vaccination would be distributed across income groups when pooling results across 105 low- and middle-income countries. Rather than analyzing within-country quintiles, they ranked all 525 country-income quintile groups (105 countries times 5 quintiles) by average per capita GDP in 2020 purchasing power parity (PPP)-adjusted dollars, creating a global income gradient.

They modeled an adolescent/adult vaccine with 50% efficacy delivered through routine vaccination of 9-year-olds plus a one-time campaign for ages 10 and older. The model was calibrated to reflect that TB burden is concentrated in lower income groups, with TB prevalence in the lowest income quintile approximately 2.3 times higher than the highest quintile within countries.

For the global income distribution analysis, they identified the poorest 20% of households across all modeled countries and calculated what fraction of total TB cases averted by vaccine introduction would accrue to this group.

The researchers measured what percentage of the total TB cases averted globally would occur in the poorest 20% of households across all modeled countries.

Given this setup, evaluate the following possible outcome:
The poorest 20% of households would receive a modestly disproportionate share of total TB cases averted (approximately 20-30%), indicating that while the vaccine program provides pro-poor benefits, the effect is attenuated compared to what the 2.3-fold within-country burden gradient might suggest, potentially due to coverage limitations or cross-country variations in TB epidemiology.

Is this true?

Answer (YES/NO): NO